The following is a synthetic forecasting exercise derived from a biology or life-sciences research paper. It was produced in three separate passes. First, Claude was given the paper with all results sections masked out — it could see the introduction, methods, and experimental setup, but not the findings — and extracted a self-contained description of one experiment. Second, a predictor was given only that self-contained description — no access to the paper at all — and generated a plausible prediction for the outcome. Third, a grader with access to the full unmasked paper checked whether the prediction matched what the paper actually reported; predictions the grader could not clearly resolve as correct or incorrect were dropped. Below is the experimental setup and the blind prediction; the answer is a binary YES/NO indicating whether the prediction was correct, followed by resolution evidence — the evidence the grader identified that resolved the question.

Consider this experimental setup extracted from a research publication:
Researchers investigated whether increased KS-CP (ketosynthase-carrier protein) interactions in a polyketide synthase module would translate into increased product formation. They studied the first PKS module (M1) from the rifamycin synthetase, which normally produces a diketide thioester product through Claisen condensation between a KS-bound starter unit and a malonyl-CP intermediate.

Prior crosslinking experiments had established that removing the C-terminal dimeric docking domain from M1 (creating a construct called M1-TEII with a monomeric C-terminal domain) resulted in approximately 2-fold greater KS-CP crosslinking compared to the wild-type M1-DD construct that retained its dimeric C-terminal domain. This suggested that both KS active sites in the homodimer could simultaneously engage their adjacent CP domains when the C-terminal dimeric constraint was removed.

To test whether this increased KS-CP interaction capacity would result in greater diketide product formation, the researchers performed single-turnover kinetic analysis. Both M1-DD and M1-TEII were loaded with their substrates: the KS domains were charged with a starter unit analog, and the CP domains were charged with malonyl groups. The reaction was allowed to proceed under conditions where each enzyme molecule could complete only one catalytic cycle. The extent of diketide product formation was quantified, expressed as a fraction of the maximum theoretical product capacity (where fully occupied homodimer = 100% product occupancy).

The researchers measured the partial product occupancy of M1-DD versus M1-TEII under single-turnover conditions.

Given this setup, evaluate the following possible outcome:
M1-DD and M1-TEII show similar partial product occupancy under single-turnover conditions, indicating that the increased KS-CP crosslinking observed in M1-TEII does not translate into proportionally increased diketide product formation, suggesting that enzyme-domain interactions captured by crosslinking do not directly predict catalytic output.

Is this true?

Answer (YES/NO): YES